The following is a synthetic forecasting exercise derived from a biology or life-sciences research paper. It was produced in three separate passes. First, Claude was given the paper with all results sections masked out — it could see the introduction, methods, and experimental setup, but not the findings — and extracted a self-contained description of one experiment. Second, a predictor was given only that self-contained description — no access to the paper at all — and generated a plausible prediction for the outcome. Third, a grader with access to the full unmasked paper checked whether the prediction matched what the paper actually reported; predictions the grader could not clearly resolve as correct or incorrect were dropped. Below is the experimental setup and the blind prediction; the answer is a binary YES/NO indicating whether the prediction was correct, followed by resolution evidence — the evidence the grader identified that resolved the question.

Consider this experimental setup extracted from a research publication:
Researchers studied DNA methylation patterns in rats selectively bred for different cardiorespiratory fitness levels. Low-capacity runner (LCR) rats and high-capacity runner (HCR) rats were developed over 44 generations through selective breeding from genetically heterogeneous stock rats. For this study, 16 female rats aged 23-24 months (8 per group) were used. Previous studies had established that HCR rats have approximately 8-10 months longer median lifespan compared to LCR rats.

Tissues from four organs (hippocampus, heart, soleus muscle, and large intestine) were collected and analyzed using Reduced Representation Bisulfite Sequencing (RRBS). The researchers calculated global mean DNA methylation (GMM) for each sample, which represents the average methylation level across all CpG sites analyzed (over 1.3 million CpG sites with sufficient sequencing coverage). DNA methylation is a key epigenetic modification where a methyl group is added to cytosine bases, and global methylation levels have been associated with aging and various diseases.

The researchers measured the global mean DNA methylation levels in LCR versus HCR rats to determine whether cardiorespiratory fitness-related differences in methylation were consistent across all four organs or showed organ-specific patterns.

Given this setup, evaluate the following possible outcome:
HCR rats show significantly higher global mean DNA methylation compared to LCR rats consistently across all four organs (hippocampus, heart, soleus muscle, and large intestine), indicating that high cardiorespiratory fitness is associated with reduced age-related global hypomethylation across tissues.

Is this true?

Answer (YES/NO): NO